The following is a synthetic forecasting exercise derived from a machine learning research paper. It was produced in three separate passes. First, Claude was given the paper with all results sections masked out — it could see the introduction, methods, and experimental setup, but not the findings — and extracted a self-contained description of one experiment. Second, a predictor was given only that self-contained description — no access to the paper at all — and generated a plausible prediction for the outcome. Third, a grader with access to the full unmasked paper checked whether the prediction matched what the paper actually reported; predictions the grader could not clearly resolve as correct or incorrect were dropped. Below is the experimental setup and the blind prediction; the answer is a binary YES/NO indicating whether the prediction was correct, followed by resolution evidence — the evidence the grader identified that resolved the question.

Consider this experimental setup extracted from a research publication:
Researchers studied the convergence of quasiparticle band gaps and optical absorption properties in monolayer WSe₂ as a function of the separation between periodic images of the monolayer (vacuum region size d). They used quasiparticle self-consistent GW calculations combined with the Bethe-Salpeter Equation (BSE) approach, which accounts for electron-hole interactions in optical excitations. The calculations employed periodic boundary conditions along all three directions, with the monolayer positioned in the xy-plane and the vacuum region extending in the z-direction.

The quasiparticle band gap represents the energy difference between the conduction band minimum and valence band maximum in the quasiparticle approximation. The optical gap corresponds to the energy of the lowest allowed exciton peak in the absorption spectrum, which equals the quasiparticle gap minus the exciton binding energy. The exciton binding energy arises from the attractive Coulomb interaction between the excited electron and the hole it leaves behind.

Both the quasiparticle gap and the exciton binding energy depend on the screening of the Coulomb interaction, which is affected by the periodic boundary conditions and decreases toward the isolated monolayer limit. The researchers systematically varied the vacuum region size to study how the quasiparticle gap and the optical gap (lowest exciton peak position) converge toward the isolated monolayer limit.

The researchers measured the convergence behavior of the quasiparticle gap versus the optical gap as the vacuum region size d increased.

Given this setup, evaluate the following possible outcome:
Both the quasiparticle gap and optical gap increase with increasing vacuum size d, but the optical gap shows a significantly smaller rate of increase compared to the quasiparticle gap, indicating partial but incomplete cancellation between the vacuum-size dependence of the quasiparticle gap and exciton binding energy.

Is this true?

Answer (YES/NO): NO